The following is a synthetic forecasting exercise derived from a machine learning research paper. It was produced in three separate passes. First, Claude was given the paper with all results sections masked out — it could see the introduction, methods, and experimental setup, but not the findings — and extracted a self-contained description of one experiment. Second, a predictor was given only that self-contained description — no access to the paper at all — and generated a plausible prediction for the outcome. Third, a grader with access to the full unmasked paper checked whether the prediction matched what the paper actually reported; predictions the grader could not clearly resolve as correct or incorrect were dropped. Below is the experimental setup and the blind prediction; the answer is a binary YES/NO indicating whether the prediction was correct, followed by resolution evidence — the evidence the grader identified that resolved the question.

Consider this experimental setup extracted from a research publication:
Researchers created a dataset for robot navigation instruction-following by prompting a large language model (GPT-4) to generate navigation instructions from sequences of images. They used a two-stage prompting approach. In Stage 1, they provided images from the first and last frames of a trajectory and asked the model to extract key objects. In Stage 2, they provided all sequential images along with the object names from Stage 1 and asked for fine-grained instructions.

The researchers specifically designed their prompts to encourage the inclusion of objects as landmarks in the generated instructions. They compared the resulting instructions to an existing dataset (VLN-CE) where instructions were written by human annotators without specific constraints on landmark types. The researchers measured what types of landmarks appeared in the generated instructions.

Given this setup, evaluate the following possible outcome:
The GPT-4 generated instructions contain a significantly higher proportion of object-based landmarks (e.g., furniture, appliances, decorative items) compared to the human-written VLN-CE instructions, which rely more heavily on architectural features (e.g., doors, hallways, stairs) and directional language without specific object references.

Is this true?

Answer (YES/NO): NO